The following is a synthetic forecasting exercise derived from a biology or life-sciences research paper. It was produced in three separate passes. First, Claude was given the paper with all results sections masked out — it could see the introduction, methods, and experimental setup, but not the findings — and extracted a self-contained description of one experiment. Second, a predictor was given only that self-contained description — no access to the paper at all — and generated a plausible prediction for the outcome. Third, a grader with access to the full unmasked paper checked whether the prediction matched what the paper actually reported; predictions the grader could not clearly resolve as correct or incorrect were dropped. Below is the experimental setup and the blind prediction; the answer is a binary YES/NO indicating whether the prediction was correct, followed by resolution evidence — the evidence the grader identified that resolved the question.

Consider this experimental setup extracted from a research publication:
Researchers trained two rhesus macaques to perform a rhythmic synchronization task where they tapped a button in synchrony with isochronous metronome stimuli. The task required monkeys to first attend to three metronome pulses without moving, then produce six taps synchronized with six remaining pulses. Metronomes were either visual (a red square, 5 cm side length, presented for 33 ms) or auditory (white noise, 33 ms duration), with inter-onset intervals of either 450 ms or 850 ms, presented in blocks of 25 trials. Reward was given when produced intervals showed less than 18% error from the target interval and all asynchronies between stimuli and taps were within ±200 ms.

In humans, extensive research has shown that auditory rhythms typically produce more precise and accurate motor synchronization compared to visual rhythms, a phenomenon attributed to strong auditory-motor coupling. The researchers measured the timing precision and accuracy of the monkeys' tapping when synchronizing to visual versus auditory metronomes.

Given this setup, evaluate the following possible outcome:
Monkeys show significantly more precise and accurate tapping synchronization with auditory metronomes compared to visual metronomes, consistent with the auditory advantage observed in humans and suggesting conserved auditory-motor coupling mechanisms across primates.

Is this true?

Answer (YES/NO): NO